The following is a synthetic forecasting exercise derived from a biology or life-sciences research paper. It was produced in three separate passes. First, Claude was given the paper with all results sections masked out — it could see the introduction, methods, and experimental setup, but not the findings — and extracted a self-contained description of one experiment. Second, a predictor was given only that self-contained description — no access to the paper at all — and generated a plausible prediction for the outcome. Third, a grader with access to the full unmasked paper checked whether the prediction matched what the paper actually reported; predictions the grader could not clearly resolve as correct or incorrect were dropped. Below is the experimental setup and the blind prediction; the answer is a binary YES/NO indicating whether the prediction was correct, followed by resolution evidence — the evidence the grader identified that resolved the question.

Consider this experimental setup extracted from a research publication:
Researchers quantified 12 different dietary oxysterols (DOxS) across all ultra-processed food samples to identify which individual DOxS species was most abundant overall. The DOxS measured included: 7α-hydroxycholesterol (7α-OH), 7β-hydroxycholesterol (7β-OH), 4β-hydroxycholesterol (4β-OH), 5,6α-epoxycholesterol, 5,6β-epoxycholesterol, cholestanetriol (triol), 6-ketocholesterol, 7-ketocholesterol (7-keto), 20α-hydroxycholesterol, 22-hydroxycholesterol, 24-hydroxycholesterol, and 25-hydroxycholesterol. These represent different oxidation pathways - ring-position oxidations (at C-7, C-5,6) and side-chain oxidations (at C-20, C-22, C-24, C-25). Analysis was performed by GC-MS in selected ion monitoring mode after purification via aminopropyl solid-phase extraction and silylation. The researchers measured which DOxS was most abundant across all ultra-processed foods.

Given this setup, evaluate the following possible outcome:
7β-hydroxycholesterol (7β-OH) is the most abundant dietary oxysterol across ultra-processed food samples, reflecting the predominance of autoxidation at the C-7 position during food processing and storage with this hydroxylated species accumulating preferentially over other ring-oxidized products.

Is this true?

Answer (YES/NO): NO